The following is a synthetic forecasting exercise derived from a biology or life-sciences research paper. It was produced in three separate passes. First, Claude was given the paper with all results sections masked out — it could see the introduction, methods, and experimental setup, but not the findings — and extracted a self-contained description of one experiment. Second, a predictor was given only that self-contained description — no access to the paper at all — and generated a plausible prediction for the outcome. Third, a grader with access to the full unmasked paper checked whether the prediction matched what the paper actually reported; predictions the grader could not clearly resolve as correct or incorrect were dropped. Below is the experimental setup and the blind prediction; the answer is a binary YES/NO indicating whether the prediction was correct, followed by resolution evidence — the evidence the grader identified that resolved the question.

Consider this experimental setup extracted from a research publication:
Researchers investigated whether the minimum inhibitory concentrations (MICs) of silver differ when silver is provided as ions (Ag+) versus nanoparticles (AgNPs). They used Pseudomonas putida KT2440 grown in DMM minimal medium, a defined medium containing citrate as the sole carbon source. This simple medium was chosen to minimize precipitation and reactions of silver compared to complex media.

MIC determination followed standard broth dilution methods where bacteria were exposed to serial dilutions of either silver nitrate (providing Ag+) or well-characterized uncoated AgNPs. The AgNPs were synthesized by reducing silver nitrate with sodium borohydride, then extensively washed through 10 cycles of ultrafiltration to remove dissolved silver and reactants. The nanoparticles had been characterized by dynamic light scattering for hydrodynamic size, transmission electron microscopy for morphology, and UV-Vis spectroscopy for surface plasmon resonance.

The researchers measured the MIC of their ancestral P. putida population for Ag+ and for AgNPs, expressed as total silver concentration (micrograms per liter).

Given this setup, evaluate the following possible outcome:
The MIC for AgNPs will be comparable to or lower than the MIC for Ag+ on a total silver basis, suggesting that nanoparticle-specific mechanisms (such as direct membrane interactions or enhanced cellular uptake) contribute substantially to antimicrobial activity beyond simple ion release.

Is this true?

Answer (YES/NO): NO